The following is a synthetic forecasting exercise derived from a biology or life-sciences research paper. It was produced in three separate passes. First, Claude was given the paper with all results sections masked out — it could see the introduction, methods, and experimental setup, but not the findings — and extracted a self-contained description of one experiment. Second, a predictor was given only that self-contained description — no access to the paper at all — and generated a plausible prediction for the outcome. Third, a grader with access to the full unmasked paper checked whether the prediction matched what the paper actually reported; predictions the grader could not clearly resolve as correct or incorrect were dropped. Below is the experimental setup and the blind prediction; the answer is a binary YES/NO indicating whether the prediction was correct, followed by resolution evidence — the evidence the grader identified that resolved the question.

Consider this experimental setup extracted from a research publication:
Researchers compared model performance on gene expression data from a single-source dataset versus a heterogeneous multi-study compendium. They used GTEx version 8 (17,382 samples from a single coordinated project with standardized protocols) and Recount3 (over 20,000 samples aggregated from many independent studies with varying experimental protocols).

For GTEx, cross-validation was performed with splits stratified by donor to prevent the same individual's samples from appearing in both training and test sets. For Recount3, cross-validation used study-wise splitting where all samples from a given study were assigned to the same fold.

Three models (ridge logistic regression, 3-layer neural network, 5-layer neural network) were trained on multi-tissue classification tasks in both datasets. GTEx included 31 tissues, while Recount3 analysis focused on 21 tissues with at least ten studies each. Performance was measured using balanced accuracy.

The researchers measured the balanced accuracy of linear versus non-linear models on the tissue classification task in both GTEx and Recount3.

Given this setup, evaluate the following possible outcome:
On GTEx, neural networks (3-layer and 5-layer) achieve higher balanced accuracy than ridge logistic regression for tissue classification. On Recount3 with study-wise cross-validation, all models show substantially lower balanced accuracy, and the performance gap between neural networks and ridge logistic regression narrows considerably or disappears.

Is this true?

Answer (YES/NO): NO